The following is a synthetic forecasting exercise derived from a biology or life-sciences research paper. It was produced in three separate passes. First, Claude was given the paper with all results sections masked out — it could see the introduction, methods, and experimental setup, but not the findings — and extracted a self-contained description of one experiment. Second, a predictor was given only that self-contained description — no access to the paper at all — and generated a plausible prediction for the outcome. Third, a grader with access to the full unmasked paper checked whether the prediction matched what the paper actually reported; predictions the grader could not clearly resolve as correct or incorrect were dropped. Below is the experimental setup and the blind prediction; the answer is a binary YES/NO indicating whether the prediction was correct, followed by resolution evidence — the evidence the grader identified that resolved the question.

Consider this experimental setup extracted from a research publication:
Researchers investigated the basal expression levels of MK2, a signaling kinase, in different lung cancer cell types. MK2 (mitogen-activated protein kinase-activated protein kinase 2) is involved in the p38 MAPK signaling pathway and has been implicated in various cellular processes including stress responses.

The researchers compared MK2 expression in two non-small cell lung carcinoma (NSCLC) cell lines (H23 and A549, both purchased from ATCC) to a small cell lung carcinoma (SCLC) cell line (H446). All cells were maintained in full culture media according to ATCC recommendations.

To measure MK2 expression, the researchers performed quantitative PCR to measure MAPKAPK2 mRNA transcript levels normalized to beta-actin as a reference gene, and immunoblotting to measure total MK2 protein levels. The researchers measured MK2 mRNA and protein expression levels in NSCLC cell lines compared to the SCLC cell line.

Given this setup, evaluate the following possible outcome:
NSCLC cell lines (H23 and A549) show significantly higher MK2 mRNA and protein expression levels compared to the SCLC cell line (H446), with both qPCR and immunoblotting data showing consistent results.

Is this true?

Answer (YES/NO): NO